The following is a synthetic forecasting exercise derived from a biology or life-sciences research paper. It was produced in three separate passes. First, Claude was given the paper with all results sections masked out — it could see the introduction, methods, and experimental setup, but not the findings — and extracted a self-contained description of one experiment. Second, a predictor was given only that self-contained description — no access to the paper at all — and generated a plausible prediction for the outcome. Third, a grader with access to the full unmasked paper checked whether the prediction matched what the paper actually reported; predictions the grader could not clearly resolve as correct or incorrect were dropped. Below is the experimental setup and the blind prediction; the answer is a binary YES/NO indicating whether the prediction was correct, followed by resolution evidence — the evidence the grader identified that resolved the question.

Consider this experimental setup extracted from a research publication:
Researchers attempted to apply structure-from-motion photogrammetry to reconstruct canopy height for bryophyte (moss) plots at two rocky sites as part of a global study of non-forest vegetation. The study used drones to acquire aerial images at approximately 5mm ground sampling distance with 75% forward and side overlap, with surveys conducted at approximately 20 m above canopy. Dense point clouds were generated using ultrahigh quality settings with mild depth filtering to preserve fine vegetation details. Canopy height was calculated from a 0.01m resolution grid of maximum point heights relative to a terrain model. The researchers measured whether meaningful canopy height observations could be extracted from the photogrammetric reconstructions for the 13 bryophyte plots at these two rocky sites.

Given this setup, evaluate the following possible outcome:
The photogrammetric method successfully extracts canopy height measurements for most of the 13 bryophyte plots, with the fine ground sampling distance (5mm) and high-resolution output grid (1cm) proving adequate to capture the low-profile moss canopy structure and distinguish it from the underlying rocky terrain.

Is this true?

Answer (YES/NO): NO